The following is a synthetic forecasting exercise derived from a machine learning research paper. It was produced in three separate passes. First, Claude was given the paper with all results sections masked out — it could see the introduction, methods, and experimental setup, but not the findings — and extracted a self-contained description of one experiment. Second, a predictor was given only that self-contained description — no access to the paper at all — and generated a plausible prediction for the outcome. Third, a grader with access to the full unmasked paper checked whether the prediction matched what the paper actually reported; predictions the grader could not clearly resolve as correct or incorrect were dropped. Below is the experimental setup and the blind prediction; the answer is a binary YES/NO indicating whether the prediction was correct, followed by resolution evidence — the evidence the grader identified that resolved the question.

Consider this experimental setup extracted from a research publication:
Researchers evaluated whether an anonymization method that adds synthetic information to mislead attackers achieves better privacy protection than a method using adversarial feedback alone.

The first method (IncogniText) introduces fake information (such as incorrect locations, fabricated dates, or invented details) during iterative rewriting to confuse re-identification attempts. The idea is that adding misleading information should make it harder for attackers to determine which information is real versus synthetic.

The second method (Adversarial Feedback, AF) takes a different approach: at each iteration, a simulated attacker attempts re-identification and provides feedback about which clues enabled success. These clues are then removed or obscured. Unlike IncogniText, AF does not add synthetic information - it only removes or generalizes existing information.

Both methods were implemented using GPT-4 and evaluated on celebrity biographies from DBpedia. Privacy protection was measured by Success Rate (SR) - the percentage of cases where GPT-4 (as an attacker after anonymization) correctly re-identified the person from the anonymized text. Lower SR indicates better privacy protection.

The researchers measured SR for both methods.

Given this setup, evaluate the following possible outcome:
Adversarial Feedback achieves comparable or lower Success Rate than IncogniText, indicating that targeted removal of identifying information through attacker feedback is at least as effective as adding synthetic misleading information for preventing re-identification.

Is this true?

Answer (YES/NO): YES